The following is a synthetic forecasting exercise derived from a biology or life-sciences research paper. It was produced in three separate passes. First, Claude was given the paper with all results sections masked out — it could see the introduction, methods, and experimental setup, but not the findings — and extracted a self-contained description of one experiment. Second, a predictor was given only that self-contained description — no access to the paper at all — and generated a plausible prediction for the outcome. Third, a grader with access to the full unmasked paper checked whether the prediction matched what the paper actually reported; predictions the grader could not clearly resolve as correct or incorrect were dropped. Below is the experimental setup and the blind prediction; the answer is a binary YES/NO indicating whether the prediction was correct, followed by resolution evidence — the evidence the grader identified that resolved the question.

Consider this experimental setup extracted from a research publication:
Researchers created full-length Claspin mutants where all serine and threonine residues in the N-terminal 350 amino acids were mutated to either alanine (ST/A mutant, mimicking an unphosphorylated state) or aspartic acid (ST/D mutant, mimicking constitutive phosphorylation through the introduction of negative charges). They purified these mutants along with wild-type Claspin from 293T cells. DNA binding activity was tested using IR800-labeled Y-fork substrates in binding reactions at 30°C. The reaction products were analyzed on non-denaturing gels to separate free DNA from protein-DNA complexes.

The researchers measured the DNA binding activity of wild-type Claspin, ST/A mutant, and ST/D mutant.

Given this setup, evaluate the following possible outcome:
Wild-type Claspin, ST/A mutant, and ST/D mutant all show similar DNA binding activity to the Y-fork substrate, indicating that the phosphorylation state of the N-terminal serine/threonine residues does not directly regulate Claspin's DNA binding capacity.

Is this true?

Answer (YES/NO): NO